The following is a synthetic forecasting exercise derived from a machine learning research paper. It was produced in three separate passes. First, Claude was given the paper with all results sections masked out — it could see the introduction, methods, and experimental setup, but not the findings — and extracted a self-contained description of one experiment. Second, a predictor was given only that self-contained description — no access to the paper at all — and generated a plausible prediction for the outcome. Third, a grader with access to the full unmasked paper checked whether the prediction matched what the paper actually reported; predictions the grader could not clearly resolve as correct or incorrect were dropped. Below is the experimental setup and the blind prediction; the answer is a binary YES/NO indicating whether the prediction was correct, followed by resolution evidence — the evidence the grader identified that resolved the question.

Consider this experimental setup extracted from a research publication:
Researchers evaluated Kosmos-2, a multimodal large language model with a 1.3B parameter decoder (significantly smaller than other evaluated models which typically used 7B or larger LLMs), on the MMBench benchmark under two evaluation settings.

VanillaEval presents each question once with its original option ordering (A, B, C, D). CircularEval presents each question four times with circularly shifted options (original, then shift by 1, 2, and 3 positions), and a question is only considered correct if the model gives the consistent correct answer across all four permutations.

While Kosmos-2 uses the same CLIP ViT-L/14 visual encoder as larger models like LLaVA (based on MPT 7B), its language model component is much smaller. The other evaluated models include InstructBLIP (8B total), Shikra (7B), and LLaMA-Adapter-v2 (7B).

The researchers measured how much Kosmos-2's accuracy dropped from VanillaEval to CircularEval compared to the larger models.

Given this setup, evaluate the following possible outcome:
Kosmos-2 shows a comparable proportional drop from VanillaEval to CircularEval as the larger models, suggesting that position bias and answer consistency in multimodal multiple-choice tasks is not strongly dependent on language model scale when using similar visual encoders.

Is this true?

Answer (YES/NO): NO